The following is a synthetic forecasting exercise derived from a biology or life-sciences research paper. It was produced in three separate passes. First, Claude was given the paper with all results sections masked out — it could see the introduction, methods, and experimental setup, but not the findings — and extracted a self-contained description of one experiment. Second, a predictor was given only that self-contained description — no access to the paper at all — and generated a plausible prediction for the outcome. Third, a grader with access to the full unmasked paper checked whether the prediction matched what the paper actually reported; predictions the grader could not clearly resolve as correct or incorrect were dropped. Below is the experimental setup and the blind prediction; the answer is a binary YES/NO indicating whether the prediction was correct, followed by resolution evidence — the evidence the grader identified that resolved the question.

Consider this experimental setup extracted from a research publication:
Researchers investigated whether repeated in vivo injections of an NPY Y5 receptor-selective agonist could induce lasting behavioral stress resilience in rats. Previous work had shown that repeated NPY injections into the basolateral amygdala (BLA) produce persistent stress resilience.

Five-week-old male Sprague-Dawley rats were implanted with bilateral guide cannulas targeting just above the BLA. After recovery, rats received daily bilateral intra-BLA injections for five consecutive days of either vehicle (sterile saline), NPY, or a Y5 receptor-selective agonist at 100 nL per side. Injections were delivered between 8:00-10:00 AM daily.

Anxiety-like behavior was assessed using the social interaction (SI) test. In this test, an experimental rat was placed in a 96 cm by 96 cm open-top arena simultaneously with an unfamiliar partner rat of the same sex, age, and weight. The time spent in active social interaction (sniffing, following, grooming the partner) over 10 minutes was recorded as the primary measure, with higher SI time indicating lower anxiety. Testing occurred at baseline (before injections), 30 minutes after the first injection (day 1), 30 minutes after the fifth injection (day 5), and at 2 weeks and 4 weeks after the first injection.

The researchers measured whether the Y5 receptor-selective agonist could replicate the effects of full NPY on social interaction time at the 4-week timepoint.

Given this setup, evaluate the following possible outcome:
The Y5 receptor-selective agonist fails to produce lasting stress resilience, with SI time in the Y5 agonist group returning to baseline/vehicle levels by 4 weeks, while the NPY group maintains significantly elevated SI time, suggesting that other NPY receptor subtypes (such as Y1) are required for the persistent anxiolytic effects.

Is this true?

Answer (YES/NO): NO